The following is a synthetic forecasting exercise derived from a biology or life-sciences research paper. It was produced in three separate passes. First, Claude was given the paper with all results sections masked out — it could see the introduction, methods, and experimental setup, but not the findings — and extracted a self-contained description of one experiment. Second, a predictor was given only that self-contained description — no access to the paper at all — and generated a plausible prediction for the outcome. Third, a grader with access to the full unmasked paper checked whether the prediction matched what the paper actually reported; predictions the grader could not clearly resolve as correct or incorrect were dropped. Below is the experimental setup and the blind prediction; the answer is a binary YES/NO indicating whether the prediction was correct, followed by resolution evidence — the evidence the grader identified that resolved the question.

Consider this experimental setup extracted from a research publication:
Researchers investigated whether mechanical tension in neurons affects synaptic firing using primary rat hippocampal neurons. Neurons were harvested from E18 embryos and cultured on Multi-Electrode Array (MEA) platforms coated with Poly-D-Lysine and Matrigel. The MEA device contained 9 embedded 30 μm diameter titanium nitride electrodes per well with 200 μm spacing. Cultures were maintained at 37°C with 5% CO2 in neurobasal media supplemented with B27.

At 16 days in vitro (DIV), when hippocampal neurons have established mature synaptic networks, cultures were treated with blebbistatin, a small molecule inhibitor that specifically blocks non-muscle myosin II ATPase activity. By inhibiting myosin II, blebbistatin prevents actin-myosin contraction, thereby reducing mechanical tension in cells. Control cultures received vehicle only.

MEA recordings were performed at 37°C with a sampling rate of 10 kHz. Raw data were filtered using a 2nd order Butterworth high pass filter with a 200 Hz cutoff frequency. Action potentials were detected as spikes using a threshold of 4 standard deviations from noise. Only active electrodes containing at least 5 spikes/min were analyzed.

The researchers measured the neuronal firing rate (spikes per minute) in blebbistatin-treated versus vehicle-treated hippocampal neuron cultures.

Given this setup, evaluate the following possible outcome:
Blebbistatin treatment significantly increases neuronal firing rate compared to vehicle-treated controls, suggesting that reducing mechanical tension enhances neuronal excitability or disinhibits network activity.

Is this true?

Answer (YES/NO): NO